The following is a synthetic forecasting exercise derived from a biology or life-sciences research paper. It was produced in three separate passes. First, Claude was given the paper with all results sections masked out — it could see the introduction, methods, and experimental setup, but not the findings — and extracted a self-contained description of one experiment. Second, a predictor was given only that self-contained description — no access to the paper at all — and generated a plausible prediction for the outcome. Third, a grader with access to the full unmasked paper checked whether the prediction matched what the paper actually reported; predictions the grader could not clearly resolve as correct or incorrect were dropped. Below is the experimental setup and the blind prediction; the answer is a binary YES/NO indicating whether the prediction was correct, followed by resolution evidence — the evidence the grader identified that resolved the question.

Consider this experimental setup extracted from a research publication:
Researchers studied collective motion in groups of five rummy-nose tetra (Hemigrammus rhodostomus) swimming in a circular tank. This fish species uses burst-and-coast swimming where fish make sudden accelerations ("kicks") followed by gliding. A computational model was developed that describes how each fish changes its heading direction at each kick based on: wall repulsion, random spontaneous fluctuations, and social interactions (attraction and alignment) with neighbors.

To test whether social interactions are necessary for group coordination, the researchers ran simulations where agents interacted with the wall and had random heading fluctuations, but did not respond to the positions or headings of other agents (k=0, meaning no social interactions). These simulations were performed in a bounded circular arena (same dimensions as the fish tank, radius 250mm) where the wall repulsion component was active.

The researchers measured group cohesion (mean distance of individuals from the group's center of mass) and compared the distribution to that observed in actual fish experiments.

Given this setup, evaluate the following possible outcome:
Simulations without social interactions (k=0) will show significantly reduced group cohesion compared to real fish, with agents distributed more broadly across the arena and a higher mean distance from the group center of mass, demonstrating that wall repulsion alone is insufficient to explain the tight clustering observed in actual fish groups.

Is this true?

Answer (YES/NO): YES